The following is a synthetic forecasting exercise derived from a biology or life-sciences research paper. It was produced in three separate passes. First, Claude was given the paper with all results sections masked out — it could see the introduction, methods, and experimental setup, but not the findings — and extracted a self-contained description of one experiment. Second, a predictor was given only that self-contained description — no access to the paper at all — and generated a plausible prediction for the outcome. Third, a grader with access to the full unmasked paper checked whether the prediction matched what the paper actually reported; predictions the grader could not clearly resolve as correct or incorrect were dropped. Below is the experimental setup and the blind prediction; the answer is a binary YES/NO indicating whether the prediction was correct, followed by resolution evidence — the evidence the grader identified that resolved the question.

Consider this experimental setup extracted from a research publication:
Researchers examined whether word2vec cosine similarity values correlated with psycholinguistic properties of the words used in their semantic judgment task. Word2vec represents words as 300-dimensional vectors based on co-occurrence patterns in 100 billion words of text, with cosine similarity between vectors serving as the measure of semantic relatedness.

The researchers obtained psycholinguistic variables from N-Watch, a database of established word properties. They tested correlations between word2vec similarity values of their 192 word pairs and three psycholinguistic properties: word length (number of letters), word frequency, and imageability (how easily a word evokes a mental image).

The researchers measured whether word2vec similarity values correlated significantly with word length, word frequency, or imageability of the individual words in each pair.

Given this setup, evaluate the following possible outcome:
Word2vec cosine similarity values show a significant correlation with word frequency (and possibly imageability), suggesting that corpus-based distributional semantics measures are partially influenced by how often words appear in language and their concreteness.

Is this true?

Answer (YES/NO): NO